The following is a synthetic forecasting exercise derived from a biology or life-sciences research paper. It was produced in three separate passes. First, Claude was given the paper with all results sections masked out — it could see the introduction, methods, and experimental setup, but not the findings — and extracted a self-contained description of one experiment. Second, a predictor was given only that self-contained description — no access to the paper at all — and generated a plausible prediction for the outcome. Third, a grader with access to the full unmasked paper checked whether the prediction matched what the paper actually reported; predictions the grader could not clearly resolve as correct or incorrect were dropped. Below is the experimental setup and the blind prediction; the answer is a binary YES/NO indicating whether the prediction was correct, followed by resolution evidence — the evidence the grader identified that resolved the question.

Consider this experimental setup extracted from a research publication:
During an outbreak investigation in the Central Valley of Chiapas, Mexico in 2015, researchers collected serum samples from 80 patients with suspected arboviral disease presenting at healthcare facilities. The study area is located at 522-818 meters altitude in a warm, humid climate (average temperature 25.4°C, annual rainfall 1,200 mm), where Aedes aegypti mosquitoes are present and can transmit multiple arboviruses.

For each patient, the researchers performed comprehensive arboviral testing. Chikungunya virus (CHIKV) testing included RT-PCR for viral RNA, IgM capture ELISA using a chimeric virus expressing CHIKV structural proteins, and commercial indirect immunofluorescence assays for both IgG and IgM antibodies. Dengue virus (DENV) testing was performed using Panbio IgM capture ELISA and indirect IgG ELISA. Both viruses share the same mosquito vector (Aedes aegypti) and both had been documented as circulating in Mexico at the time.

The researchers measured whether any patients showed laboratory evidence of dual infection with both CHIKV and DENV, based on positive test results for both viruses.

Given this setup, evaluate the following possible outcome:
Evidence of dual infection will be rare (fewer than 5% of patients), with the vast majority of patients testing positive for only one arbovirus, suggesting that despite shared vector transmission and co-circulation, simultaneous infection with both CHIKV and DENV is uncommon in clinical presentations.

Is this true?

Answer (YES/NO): YES